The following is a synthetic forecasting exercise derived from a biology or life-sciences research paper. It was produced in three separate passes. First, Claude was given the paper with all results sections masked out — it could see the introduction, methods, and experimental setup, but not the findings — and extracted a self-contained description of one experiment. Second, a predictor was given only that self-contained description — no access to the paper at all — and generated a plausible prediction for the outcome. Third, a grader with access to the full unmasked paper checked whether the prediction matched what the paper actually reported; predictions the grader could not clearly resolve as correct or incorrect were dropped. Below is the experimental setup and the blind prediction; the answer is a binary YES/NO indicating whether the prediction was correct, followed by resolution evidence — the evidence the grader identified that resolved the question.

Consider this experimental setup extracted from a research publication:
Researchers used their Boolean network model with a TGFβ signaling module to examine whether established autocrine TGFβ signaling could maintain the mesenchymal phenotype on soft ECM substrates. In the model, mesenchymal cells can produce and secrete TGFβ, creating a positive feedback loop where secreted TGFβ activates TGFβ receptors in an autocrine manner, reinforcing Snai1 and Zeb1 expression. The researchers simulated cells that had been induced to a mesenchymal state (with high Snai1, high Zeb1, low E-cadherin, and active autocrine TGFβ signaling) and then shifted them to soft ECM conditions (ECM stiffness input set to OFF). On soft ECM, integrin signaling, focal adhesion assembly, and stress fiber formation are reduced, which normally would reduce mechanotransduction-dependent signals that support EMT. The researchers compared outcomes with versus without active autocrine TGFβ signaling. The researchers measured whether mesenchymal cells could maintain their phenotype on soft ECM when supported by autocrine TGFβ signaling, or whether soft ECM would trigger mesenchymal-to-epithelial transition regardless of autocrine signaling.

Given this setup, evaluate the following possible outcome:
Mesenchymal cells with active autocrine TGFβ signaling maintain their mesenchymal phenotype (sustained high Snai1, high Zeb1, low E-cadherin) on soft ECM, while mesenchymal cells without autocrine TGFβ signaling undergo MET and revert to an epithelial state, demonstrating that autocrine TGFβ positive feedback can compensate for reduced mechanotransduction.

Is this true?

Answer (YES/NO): YES